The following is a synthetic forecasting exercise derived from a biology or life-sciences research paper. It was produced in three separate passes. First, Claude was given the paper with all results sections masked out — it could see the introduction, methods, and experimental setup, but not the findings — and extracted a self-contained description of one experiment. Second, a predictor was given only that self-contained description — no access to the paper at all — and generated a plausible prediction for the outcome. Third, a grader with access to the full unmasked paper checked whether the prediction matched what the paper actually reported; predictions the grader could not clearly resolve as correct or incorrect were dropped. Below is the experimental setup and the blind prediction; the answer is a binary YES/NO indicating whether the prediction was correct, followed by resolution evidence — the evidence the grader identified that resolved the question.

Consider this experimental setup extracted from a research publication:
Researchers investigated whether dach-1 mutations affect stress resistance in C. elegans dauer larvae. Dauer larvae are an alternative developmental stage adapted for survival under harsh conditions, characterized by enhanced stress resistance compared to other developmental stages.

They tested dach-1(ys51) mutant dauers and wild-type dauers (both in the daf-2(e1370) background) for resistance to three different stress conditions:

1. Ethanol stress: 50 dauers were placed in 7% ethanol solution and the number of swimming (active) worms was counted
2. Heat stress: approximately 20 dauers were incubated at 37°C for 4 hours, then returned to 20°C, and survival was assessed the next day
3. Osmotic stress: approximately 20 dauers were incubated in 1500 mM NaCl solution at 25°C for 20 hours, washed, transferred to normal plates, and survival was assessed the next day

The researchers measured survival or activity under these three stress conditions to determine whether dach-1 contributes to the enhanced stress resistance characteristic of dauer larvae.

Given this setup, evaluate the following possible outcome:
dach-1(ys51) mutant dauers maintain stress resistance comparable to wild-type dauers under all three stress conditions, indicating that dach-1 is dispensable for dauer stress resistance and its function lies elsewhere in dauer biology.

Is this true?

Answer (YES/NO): NO